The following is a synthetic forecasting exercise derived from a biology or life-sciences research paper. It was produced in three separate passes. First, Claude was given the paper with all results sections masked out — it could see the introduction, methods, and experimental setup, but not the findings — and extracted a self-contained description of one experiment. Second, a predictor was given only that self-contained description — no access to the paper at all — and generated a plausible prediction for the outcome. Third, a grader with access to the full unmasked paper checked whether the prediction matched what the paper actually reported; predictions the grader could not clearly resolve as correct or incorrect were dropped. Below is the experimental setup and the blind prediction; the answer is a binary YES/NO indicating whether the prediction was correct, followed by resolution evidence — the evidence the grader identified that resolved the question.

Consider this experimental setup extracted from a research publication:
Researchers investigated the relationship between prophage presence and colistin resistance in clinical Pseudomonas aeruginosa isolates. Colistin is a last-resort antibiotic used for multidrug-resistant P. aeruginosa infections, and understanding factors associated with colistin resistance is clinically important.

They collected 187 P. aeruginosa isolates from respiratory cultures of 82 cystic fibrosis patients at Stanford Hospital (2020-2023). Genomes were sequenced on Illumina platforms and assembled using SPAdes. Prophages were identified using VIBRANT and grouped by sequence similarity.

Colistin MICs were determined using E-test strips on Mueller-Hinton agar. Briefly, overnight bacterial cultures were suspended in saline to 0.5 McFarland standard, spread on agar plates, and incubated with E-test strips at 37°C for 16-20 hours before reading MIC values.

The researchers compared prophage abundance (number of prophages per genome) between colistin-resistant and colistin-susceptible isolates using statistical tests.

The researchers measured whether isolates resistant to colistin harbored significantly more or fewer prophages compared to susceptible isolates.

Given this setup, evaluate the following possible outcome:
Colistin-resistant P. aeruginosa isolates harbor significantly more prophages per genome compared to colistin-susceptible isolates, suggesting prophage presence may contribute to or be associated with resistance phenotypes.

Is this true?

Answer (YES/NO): NO